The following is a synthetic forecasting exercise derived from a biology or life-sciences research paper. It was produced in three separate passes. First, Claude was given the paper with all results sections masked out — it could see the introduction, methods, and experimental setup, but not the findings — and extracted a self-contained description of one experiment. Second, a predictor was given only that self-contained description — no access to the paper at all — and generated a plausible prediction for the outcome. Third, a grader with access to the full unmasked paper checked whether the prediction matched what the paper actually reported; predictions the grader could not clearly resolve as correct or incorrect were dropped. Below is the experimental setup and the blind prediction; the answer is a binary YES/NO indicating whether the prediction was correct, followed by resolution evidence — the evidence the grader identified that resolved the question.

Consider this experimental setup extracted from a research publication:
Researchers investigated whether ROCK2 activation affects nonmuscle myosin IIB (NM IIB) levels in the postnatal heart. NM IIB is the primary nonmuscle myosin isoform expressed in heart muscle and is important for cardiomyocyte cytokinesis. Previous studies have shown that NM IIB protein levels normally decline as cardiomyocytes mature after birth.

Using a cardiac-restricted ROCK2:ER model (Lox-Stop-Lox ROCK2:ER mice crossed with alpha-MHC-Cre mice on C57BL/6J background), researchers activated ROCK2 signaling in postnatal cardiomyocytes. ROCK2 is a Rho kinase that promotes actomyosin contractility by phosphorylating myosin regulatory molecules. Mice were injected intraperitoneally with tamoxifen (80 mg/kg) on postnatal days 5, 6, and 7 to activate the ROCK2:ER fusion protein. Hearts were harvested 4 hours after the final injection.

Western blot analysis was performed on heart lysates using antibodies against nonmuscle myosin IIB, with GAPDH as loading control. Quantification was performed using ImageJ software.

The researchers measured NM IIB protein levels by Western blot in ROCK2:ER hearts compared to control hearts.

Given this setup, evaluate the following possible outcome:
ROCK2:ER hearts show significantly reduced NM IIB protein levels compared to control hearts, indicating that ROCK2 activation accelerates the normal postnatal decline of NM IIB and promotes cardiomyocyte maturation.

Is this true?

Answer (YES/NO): NO